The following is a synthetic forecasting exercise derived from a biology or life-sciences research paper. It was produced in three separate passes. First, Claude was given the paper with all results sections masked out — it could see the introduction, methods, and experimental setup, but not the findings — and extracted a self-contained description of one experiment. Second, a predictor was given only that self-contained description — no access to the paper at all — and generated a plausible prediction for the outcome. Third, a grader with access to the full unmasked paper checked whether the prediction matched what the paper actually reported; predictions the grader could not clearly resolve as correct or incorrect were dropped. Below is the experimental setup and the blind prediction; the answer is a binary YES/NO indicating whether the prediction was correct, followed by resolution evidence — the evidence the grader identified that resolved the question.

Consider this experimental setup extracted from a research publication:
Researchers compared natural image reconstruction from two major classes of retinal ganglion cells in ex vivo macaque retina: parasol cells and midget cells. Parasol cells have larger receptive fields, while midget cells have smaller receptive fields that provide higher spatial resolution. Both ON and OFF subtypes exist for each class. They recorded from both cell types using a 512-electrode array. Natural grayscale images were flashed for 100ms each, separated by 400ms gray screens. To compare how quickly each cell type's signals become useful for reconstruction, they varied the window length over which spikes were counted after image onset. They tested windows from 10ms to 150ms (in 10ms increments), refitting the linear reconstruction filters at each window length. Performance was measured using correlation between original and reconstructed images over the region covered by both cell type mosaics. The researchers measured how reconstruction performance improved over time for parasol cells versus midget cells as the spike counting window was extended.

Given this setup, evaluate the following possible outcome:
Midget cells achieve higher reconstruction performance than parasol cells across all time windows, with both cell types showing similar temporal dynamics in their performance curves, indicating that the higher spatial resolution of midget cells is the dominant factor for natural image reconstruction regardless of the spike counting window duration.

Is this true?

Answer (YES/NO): NO